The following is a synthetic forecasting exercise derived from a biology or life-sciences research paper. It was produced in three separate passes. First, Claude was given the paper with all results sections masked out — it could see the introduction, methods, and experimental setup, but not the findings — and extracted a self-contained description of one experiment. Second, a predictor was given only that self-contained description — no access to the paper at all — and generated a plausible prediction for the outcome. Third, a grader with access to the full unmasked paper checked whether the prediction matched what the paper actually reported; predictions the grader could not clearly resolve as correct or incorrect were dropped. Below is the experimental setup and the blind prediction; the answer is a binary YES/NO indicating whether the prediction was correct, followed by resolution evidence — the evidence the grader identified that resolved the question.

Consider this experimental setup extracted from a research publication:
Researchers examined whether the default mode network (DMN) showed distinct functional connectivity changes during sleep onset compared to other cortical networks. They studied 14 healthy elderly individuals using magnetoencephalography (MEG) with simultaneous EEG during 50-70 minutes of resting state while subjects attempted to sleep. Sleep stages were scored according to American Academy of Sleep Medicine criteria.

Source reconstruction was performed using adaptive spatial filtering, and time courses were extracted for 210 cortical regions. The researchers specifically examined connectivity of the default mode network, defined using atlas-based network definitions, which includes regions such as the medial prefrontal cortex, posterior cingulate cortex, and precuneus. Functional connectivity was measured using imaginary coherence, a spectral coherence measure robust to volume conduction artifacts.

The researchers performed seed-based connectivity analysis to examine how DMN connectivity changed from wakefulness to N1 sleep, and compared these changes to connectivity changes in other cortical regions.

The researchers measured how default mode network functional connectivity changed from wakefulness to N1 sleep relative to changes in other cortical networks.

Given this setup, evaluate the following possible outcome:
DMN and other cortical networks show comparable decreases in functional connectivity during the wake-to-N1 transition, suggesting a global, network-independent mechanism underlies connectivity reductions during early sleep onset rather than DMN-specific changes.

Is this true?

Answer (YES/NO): NO